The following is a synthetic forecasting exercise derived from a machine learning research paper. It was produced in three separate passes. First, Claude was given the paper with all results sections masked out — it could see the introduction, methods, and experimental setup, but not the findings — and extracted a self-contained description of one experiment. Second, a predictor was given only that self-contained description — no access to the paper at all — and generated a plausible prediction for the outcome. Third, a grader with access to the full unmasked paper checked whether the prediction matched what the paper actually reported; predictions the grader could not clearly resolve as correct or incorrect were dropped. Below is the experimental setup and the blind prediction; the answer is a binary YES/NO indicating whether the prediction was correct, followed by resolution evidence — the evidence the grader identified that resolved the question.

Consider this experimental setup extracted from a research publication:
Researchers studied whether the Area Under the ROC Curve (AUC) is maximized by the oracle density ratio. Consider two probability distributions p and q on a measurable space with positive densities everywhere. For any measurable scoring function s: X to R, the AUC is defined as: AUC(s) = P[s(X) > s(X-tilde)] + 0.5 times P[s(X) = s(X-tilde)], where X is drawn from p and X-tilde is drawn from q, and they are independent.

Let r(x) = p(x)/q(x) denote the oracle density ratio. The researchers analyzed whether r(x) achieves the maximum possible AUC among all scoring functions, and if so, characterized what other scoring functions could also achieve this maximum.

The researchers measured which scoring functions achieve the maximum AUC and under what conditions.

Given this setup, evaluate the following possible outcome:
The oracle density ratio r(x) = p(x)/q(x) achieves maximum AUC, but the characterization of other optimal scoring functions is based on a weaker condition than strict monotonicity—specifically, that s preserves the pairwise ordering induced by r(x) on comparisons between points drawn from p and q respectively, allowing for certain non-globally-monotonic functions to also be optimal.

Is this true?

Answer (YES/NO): NO